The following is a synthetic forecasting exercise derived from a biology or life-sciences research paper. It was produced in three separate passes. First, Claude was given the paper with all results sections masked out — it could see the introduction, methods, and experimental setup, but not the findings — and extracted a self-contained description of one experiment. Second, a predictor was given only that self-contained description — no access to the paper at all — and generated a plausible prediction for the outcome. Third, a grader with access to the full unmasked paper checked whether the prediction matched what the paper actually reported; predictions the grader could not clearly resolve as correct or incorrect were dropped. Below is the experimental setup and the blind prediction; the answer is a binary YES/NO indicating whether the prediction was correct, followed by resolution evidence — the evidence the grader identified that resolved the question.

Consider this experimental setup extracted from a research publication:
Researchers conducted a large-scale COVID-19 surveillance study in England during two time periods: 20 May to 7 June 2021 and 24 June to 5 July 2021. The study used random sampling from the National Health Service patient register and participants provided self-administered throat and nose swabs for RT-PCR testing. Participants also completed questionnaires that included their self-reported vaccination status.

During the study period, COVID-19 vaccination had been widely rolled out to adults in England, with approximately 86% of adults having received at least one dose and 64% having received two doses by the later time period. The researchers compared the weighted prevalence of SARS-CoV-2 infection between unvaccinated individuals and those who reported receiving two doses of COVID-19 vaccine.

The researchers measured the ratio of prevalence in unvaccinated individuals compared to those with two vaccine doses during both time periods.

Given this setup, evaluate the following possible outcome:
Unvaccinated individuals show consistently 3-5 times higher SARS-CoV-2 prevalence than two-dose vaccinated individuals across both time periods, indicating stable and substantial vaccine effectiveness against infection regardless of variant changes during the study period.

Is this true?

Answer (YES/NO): YES